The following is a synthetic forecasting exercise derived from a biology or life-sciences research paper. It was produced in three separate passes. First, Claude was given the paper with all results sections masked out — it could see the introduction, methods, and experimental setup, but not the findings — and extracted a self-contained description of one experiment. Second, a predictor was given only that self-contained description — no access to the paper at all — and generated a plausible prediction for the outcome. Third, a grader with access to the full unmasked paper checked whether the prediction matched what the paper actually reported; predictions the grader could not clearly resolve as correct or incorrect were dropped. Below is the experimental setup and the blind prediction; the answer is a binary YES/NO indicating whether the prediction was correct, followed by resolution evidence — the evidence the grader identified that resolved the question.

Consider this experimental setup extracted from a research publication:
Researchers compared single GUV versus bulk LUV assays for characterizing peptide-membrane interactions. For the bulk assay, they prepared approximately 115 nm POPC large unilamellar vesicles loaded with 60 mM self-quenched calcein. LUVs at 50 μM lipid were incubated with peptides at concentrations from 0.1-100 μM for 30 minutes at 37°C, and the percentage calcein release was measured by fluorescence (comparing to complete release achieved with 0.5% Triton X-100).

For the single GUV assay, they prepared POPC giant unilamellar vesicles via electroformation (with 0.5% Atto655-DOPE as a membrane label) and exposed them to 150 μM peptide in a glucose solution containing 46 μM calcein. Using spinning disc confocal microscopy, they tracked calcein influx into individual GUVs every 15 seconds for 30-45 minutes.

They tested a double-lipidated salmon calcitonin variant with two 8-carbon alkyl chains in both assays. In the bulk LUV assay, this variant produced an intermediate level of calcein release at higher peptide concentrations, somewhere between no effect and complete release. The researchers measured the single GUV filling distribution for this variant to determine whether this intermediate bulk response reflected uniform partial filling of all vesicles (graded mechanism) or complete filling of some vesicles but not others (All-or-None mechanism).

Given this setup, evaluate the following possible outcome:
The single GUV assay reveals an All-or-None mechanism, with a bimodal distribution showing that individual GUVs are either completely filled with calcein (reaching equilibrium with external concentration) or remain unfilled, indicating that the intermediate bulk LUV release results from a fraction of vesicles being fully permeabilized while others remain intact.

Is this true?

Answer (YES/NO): NO